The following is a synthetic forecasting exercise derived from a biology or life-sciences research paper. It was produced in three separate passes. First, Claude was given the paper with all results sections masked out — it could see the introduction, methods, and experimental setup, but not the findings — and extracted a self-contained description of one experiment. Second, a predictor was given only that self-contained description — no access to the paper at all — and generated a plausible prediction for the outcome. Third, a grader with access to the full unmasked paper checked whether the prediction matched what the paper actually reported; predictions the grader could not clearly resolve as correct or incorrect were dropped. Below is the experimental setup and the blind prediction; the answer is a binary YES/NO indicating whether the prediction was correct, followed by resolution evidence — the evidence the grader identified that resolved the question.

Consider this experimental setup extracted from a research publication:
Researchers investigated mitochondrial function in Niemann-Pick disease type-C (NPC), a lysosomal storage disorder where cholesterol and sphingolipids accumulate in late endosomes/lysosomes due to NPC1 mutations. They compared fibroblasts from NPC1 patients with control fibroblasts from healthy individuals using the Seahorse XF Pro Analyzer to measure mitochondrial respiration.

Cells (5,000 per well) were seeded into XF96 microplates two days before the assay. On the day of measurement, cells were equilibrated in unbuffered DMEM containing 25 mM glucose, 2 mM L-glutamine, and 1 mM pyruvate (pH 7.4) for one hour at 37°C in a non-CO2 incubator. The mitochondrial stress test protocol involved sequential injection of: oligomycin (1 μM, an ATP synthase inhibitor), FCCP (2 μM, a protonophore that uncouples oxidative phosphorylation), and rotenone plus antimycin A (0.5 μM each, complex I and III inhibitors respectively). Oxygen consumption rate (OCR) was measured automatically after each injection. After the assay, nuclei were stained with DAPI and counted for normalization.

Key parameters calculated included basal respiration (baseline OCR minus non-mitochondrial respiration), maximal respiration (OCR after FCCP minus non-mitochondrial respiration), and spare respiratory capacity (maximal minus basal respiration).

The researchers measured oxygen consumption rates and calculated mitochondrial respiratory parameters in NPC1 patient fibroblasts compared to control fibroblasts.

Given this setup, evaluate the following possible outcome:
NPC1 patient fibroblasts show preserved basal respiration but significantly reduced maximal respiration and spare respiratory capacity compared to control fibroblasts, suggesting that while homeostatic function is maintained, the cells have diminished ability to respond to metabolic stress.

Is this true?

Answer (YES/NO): NO